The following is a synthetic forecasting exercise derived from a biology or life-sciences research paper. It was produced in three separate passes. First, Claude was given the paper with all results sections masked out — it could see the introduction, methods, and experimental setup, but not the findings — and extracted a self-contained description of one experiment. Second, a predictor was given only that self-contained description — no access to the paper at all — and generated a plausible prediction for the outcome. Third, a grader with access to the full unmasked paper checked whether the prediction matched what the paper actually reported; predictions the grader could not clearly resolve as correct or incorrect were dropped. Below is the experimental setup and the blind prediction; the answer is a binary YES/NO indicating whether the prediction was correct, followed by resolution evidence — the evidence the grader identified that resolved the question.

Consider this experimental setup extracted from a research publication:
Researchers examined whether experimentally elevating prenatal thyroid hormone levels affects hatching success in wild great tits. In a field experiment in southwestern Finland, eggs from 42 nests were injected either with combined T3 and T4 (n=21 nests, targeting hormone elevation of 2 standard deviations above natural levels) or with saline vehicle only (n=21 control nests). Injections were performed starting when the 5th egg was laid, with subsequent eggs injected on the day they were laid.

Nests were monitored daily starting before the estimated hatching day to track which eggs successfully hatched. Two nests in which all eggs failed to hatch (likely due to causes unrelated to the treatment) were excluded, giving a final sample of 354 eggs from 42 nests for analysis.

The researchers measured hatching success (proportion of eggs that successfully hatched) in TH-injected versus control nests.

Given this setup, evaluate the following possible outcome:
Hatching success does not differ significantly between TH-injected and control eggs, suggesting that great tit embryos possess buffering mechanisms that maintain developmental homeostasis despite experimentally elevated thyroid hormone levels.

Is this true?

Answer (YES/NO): YES